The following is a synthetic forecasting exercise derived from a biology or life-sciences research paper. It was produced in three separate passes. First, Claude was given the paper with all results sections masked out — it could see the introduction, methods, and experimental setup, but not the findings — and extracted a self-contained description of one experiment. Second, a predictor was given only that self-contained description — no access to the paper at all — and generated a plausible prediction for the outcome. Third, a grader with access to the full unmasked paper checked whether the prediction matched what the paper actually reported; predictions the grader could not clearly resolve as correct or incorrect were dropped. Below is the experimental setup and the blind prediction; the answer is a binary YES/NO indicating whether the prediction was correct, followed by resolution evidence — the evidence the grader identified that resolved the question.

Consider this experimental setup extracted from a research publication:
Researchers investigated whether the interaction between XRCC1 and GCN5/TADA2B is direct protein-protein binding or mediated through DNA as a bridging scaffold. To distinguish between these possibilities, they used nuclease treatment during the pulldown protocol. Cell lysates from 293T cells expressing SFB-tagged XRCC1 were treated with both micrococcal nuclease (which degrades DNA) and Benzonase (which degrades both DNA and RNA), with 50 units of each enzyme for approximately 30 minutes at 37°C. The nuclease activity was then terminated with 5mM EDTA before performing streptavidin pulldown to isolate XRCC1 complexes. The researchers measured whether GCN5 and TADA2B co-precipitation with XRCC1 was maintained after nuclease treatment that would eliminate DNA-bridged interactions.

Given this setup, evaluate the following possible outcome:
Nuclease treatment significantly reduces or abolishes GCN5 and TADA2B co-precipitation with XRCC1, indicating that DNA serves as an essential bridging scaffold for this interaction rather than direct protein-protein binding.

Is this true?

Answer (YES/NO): NO